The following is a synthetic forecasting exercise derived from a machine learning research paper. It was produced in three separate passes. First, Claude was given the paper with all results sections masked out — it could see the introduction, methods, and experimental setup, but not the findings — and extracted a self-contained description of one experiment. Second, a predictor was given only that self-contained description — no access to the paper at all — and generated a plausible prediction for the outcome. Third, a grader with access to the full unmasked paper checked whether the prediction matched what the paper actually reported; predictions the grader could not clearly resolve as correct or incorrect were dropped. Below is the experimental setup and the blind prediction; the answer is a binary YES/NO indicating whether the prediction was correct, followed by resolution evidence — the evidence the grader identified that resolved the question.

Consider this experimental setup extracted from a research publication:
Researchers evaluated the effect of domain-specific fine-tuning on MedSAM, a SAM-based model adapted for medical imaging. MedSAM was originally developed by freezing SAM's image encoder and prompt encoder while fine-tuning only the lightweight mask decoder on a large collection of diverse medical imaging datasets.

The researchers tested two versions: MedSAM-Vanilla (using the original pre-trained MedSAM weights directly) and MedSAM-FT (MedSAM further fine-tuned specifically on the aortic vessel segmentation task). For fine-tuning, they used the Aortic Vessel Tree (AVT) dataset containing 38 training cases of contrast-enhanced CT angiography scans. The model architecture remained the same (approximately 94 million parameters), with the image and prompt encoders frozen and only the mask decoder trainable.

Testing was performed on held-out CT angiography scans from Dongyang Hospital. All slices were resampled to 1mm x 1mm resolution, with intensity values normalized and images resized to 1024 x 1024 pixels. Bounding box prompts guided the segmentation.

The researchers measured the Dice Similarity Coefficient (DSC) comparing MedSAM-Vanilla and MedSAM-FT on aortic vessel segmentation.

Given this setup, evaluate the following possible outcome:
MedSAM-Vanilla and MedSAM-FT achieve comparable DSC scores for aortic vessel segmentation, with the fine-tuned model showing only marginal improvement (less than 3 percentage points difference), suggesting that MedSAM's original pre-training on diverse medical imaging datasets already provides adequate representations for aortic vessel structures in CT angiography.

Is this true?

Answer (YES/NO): YES